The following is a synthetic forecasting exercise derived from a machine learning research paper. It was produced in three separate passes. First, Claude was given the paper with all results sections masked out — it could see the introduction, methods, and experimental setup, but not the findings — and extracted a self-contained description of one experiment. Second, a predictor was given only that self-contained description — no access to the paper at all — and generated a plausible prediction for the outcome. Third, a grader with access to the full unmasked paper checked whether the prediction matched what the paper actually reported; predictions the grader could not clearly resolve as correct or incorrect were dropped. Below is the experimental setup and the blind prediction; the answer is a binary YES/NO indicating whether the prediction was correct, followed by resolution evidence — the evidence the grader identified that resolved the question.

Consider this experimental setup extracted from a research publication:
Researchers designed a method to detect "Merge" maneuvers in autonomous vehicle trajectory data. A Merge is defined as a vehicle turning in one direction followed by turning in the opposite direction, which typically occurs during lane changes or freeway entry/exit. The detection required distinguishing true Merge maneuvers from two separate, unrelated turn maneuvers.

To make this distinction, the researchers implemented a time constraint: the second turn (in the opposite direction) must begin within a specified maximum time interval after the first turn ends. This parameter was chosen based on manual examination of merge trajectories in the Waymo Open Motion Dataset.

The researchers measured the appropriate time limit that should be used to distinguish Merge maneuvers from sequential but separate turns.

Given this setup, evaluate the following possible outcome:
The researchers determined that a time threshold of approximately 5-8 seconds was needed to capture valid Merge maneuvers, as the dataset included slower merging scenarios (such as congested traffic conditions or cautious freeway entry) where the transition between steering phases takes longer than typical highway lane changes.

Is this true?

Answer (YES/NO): NO